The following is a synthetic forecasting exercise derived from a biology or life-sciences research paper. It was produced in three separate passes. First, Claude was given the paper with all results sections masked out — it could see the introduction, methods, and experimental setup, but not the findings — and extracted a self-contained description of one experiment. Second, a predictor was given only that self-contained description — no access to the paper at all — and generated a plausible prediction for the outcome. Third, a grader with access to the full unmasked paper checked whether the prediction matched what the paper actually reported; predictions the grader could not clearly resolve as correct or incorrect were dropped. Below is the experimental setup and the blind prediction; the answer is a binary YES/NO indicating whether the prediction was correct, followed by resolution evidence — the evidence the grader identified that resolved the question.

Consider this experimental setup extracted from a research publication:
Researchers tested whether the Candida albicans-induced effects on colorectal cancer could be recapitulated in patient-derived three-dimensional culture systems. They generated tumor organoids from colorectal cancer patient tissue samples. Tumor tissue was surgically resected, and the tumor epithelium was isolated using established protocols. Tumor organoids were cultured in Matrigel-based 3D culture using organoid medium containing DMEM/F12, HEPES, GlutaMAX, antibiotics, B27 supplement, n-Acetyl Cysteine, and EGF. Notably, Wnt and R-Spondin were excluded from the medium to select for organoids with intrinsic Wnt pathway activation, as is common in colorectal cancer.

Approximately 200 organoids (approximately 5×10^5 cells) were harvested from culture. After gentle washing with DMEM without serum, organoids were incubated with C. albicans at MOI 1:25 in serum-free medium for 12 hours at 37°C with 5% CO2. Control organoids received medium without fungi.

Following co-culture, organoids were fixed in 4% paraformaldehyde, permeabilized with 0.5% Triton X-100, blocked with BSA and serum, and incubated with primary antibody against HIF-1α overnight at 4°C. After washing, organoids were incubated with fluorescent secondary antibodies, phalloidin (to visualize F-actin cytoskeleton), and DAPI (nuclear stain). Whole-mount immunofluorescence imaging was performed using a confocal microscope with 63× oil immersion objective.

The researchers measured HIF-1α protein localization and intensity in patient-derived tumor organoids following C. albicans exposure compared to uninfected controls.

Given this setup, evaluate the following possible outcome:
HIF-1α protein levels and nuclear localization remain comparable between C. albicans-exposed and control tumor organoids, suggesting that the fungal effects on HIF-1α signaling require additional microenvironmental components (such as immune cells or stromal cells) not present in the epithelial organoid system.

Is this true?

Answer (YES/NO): NO